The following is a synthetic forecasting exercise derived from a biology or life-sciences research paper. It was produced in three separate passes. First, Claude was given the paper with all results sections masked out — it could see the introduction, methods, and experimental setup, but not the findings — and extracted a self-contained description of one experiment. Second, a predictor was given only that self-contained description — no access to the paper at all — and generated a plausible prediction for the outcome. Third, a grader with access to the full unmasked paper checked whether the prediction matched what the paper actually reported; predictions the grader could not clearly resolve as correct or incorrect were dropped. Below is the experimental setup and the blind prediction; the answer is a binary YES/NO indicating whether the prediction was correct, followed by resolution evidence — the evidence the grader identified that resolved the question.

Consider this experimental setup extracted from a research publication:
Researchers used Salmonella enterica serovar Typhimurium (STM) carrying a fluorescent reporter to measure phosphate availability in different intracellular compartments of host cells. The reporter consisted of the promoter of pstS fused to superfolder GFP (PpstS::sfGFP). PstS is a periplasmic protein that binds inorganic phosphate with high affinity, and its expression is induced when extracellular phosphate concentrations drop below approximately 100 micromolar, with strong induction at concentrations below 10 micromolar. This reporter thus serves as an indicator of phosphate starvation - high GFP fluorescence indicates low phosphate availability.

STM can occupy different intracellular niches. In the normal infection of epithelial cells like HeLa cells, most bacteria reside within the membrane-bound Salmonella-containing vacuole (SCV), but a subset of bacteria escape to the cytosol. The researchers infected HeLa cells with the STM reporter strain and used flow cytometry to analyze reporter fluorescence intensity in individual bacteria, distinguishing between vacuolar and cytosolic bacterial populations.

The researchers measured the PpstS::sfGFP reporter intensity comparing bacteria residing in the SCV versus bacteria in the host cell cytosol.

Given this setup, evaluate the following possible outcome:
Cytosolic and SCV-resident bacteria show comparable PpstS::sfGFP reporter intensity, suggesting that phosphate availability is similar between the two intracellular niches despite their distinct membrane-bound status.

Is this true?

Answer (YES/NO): NO